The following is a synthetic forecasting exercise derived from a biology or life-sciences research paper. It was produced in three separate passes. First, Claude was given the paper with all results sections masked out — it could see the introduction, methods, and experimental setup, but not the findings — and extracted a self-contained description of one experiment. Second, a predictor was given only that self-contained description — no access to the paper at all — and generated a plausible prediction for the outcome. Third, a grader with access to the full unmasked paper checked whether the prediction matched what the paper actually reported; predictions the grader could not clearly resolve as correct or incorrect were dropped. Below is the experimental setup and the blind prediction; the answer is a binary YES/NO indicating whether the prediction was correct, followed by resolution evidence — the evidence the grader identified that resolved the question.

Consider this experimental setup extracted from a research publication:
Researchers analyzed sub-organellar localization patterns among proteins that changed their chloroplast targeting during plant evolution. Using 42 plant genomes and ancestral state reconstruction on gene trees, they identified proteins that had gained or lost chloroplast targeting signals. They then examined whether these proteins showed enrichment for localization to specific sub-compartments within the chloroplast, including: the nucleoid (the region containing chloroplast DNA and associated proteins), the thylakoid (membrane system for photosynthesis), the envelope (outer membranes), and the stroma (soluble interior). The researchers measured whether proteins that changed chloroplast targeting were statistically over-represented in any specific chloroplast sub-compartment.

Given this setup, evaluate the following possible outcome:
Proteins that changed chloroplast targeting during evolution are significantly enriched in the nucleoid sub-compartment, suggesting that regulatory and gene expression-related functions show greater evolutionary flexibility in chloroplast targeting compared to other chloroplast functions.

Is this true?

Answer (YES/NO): YES